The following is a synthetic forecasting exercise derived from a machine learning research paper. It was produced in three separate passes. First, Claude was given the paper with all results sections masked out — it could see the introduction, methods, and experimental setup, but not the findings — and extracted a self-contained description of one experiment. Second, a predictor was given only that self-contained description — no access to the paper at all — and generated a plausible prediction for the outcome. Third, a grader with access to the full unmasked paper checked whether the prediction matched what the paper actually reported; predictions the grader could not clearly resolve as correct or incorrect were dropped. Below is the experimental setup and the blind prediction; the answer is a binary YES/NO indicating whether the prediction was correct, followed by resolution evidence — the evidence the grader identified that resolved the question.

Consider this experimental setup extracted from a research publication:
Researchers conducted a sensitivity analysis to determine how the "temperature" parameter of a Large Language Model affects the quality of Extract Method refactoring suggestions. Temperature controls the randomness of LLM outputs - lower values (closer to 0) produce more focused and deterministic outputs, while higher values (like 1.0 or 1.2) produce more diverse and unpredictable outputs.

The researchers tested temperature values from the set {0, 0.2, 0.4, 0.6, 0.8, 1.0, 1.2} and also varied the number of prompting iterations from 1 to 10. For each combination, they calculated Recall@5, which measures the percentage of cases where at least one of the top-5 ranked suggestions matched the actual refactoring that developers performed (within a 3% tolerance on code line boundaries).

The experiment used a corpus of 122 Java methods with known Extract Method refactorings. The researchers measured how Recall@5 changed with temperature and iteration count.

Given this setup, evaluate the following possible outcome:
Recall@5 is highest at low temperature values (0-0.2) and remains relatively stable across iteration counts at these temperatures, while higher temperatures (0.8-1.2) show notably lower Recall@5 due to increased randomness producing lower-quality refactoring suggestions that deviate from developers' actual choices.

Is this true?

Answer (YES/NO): NO